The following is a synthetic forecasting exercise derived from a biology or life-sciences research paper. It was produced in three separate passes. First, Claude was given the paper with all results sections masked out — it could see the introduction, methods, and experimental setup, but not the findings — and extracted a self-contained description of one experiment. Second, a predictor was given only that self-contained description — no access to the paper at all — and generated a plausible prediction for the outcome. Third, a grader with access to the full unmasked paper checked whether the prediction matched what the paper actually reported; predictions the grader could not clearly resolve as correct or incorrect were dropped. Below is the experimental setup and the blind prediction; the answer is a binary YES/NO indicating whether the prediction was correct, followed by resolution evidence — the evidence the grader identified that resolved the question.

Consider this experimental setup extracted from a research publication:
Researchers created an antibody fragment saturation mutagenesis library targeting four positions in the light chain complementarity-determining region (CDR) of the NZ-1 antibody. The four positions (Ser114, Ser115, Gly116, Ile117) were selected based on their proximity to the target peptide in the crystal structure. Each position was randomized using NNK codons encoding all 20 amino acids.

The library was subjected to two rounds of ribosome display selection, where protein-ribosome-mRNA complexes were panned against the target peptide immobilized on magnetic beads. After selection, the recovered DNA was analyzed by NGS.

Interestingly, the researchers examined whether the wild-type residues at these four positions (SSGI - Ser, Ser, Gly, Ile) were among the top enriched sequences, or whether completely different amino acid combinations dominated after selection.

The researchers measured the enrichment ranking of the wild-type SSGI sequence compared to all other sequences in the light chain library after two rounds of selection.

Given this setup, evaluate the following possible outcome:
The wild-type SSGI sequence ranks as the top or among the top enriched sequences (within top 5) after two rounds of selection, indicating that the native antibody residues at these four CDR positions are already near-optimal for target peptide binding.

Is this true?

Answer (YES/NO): YES